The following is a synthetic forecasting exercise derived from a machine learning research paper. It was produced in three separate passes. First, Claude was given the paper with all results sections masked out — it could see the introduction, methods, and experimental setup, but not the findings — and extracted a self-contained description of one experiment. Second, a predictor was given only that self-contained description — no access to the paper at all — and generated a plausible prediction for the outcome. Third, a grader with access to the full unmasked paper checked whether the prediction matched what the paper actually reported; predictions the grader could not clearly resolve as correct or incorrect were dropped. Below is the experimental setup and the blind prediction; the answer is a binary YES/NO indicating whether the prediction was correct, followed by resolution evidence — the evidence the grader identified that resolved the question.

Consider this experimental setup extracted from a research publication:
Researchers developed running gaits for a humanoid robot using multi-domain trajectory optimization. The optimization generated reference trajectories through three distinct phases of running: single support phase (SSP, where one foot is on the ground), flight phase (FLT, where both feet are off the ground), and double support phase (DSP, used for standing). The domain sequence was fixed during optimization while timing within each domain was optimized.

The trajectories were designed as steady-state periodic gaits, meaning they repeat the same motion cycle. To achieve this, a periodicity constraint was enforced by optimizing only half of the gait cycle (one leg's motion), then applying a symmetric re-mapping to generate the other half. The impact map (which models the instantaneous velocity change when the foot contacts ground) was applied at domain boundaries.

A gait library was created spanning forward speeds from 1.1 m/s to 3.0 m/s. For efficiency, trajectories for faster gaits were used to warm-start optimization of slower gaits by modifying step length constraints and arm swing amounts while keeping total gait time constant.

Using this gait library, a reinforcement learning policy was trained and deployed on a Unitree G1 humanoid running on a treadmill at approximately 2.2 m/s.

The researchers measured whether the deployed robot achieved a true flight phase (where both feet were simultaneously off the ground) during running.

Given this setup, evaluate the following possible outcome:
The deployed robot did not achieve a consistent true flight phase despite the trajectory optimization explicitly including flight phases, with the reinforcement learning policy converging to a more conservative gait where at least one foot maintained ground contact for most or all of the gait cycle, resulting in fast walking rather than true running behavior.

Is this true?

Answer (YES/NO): NO